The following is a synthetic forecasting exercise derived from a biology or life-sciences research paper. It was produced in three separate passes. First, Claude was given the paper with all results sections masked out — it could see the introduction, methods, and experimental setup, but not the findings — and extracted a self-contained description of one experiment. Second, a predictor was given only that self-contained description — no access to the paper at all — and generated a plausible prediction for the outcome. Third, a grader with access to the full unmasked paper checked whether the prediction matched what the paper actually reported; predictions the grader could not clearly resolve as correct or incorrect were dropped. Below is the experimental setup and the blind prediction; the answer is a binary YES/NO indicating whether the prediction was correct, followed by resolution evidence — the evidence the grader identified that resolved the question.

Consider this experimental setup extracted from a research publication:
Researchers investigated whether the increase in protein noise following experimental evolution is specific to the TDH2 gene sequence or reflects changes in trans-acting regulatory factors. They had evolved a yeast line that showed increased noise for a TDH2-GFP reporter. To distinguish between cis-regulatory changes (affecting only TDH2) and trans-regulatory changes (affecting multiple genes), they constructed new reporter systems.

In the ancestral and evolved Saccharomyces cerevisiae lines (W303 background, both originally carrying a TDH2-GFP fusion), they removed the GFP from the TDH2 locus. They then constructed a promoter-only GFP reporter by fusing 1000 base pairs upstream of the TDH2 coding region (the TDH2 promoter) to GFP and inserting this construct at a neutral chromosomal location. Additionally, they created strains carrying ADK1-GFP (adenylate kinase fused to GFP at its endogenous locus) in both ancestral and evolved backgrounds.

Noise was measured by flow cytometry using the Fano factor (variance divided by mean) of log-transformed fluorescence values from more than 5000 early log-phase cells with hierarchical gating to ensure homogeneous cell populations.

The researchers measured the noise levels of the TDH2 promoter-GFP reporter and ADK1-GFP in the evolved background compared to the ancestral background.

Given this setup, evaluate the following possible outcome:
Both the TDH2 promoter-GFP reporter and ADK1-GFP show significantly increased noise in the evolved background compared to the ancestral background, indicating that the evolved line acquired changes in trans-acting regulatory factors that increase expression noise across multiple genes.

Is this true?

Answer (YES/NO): YES